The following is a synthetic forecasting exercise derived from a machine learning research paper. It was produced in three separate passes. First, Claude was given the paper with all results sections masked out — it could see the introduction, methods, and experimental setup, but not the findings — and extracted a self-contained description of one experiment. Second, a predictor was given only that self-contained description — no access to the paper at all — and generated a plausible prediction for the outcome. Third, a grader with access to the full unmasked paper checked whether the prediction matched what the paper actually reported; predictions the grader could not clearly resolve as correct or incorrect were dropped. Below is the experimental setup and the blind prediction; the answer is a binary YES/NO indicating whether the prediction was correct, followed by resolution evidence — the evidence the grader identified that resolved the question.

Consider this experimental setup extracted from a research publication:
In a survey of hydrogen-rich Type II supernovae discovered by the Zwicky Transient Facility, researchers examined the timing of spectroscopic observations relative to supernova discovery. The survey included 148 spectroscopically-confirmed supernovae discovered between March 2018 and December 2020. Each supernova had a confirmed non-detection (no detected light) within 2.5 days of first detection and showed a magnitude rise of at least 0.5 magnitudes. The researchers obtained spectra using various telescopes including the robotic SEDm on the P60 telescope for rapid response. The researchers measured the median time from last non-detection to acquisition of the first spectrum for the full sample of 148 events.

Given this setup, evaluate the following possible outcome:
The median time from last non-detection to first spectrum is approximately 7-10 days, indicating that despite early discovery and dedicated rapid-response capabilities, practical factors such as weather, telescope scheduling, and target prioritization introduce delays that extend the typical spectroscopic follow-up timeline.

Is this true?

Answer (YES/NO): NO